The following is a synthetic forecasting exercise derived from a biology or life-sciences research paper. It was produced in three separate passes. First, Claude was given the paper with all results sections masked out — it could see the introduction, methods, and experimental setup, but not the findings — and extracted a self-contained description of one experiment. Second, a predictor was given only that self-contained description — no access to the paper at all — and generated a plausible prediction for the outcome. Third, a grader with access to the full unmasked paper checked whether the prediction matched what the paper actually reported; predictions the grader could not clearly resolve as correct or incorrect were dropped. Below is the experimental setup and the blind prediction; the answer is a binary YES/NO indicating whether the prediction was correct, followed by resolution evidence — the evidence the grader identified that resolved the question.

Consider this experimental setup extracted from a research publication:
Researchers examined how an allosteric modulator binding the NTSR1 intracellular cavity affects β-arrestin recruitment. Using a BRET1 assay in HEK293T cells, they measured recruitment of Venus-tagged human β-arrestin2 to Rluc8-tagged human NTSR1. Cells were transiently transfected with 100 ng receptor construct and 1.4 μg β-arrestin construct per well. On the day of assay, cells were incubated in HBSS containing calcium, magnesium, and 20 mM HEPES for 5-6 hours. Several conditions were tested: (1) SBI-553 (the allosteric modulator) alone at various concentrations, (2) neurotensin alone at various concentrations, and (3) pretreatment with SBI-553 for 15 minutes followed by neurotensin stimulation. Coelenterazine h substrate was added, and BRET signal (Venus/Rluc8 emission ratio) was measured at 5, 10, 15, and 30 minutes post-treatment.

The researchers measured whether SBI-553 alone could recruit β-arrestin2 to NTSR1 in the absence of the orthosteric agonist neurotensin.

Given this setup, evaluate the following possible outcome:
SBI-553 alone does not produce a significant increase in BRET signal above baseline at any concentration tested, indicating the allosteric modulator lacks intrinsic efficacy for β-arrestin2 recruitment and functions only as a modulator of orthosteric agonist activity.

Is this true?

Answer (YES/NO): NO